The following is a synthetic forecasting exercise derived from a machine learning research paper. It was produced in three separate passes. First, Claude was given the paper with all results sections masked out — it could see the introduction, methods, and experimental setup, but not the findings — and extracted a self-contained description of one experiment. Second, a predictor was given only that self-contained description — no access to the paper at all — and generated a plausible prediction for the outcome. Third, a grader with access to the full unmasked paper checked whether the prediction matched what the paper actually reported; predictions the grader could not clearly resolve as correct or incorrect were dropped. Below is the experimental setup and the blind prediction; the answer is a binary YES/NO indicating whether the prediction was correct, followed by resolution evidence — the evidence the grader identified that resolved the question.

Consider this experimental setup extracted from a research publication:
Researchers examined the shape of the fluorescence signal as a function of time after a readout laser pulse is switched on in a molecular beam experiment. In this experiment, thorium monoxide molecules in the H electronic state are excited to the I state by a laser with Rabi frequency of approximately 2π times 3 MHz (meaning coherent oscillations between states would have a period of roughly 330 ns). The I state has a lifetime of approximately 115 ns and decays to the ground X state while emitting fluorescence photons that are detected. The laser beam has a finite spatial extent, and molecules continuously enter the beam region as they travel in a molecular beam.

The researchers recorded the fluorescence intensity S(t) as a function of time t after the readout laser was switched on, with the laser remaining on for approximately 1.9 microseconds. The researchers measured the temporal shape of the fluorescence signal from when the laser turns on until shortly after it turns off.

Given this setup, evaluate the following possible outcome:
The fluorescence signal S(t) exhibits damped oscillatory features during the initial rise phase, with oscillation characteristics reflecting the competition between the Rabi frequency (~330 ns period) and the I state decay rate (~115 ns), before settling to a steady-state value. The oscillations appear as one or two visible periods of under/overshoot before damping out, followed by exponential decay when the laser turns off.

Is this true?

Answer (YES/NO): NO